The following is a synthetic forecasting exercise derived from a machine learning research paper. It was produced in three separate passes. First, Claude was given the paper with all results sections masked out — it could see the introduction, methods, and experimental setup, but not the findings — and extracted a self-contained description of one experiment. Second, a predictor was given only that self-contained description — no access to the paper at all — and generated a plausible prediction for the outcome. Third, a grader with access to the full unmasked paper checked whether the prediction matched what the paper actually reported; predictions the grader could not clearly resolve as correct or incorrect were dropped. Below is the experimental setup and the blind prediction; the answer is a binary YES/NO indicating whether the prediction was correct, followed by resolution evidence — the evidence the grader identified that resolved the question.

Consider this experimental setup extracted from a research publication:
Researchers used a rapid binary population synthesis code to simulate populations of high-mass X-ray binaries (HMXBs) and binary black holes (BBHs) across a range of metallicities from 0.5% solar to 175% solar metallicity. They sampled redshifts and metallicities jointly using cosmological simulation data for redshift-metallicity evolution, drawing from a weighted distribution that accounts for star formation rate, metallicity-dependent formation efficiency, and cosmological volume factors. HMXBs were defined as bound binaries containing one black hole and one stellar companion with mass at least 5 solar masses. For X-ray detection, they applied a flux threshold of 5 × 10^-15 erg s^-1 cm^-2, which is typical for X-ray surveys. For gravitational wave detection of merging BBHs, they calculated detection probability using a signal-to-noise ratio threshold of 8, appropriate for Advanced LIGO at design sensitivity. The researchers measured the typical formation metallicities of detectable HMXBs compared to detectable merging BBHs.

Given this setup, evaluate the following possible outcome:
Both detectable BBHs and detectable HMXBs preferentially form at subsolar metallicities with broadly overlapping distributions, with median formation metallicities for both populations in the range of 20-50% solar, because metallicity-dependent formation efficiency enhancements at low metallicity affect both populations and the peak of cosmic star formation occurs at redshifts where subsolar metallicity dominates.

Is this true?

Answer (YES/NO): NO